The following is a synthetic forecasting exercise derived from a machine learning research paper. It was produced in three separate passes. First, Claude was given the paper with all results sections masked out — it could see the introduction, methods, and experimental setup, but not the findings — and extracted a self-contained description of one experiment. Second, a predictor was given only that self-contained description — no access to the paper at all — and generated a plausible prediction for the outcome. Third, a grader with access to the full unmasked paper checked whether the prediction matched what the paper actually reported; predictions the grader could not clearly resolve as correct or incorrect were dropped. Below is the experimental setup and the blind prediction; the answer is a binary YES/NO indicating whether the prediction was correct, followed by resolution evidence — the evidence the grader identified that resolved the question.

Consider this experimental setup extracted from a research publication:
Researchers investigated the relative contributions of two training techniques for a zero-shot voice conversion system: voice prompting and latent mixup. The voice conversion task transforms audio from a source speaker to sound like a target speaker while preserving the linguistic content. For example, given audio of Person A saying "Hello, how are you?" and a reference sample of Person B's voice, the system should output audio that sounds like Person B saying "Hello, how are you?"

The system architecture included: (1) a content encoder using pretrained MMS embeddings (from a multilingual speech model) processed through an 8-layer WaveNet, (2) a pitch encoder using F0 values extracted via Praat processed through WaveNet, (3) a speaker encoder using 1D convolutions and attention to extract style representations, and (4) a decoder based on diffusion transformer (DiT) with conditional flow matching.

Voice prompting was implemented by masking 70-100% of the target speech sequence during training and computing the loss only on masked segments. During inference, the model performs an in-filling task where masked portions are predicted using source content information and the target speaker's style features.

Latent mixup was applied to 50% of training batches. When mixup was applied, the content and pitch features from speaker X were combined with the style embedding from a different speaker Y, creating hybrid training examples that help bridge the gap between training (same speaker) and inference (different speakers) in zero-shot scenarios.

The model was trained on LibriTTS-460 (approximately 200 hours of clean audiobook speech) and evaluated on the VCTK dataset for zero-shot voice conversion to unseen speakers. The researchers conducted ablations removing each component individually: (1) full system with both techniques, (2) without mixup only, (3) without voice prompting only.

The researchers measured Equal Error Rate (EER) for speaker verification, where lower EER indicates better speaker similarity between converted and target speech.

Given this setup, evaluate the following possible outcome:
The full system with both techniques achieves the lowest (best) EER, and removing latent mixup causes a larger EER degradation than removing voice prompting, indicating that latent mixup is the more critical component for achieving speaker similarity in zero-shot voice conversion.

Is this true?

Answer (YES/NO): NO